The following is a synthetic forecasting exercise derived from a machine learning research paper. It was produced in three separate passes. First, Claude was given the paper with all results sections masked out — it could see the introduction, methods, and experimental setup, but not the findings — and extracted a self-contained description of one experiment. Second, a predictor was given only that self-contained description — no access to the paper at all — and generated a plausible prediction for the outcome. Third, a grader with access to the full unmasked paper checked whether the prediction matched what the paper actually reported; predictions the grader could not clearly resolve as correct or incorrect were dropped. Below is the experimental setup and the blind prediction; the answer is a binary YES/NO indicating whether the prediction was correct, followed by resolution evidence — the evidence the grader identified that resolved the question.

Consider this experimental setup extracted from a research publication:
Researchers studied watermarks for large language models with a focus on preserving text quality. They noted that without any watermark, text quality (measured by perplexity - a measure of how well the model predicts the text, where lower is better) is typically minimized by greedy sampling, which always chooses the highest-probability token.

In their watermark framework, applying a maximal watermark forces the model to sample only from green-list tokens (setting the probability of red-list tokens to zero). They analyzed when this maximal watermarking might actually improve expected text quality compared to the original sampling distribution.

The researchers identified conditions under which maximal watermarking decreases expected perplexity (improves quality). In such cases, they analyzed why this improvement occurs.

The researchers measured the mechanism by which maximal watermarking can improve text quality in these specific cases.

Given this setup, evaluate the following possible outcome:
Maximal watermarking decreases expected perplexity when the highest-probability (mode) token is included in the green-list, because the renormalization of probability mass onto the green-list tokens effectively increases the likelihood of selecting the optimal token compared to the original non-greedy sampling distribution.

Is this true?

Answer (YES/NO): NO